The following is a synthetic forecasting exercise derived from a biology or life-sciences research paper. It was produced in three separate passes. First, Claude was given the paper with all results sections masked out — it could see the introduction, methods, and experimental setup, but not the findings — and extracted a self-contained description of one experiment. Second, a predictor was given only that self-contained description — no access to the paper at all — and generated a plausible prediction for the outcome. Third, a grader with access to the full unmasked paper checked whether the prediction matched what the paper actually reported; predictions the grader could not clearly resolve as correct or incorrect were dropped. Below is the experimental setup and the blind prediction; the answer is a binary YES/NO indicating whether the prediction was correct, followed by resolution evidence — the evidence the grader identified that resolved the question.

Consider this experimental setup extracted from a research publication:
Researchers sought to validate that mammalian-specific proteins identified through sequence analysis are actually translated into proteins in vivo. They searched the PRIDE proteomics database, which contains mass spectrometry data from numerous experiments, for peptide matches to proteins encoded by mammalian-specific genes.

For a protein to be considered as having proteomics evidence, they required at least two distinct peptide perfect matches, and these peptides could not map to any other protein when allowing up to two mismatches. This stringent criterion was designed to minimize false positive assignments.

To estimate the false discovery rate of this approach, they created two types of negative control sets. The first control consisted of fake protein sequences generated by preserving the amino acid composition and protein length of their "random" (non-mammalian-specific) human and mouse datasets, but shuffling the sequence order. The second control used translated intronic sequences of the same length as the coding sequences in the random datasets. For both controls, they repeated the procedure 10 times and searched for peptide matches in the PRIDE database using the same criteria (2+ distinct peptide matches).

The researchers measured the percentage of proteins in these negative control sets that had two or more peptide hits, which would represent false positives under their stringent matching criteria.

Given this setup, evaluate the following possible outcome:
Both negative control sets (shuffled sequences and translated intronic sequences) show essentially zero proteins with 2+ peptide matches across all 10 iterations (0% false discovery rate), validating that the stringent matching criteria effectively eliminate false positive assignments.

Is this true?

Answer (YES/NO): NO